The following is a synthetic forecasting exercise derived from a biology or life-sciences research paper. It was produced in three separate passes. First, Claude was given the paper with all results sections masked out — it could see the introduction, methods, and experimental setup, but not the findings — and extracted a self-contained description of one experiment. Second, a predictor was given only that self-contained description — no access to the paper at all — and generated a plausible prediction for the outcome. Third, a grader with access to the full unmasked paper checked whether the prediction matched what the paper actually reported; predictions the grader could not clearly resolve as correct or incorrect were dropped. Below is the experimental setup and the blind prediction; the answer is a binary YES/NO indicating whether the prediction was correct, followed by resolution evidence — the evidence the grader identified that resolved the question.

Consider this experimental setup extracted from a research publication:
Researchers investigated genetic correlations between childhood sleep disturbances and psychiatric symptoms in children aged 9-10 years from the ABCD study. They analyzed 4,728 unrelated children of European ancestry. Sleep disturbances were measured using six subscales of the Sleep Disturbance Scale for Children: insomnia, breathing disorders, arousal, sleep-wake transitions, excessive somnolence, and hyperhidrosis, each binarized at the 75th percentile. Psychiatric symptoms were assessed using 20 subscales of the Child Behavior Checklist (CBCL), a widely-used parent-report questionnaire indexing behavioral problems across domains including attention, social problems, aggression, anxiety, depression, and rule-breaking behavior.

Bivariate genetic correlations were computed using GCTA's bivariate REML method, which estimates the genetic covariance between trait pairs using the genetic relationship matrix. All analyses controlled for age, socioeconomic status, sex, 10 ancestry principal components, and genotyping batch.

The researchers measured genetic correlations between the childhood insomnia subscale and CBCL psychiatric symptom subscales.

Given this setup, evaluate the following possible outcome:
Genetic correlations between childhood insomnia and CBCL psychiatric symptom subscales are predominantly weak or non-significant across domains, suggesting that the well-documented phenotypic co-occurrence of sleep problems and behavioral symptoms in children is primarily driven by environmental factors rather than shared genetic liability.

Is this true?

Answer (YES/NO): NO